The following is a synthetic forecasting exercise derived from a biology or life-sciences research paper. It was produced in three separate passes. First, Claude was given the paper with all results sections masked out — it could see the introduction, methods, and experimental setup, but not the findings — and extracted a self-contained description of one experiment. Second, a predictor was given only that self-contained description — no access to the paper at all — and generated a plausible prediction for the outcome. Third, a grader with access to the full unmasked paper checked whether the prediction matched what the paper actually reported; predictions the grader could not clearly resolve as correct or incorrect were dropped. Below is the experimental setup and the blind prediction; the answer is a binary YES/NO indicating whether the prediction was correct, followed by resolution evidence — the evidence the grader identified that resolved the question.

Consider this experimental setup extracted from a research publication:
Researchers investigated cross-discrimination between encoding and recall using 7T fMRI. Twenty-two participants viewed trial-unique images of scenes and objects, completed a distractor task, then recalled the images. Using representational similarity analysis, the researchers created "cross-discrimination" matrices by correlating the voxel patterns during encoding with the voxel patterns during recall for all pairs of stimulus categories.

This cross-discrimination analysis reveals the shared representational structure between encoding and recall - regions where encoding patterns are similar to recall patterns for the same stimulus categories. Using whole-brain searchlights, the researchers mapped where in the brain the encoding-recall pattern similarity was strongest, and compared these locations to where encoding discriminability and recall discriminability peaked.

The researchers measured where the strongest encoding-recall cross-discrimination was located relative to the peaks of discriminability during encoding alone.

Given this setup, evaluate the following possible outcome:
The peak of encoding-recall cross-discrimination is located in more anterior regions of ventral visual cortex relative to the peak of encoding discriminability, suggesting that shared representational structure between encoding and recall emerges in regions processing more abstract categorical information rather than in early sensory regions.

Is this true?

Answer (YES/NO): YES